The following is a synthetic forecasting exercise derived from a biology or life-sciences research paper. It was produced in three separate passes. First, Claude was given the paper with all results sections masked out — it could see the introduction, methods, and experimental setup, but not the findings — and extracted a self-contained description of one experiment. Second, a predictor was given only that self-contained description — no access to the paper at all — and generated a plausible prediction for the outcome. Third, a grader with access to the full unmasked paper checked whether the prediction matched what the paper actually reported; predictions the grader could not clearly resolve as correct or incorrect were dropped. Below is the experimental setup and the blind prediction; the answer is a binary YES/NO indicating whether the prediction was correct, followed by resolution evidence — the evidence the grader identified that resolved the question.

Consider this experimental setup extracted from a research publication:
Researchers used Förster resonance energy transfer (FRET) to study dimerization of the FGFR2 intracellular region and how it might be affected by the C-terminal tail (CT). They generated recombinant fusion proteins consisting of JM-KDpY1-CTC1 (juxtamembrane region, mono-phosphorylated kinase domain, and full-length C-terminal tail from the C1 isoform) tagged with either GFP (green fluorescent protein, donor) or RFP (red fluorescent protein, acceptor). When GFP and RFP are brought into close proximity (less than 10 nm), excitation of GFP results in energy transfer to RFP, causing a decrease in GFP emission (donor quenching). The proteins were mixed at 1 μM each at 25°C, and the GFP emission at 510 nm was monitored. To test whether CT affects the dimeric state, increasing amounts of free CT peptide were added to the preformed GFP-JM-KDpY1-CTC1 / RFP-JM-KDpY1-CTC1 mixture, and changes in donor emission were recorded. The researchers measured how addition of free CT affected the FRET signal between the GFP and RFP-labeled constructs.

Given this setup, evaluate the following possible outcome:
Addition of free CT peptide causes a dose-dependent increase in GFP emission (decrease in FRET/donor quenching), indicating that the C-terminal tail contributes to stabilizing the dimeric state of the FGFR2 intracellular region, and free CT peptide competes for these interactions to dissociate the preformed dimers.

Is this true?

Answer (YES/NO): NO